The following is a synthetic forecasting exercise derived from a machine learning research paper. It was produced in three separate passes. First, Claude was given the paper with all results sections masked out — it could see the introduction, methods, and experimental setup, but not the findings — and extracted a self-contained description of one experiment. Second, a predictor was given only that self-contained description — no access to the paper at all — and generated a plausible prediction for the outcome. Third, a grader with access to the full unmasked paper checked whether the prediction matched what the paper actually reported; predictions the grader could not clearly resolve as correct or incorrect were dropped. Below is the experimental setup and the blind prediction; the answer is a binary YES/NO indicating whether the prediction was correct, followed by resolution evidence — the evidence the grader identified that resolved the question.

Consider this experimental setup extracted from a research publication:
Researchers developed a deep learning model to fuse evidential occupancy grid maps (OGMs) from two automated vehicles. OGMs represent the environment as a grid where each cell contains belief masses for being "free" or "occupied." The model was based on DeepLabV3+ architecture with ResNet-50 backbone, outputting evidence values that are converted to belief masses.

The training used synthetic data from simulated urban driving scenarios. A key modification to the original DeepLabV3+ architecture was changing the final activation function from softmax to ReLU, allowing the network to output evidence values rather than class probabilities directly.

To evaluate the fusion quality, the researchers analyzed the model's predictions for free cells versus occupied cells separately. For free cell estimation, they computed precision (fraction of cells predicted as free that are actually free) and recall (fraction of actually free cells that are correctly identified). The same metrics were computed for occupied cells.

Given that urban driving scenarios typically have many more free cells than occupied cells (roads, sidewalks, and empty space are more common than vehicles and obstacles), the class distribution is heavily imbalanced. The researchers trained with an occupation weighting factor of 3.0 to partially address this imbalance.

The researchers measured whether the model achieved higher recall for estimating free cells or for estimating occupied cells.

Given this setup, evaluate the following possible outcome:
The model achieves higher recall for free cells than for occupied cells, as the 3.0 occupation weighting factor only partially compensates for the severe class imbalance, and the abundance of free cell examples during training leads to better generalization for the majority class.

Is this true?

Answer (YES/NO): NO